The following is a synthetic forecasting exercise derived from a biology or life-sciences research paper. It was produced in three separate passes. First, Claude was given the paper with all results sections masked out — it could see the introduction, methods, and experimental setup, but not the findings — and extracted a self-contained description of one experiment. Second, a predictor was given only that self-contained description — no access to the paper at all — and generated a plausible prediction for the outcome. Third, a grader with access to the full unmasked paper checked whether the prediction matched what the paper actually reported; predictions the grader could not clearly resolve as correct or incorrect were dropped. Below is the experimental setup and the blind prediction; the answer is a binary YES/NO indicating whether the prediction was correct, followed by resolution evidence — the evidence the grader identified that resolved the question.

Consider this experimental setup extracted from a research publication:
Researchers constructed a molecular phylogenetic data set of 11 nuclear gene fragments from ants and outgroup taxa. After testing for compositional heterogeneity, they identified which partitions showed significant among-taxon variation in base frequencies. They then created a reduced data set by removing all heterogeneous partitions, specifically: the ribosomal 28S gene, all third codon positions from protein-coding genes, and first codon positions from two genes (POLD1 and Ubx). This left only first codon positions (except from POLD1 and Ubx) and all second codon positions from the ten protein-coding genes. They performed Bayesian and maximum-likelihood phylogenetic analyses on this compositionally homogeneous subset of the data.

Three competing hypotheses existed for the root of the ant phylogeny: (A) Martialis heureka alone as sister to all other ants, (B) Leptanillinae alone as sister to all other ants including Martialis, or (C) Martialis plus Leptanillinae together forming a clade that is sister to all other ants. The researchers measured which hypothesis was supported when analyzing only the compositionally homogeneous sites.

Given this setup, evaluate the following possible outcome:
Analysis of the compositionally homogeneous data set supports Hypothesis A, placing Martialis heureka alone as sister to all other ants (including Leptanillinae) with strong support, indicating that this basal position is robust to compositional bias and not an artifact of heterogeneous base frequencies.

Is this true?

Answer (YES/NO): NO